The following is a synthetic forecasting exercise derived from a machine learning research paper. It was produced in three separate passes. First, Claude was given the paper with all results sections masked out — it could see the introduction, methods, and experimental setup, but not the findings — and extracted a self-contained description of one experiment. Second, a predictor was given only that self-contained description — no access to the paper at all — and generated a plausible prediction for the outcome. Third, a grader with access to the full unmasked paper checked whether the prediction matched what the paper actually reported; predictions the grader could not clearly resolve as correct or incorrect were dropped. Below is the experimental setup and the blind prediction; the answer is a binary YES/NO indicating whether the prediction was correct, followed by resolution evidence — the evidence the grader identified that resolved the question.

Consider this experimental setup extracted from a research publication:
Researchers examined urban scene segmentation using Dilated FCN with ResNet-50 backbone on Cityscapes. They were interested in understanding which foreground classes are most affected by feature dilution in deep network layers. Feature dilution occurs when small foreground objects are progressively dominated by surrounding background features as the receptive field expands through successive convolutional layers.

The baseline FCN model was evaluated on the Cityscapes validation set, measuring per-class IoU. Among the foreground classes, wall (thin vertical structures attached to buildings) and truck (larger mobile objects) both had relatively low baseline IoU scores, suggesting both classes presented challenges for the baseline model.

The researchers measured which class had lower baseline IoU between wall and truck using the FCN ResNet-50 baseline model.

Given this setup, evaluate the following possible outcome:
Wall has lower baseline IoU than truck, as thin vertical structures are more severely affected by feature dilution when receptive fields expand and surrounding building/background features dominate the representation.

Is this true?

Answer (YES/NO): YES